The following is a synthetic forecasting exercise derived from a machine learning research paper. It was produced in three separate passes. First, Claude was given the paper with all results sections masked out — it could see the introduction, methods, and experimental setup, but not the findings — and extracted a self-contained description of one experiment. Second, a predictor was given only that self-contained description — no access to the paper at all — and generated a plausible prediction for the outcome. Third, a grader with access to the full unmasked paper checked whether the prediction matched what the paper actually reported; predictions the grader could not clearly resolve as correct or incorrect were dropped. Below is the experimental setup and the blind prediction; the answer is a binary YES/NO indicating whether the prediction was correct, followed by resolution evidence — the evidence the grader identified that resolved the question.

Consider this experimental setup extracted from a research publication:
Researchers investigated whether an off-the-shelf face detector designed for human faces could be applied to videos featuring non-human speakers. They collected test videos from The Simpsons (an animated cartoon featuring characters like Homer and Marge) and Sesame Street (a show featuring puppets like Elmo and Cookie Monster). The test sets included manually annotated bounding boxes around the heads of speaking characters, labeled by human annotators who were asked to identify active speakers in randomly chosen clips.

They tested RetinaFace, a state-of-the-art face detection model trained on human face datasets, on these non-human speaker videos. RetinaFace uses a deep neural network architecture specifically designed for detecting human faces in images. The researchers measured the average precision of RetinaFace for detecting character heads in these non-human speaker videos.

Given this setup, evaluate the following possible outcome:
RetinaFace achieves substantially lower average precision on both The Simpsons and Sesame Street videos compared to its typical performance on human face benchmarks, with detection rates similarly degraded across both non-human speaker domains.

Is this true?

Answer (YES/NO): NO